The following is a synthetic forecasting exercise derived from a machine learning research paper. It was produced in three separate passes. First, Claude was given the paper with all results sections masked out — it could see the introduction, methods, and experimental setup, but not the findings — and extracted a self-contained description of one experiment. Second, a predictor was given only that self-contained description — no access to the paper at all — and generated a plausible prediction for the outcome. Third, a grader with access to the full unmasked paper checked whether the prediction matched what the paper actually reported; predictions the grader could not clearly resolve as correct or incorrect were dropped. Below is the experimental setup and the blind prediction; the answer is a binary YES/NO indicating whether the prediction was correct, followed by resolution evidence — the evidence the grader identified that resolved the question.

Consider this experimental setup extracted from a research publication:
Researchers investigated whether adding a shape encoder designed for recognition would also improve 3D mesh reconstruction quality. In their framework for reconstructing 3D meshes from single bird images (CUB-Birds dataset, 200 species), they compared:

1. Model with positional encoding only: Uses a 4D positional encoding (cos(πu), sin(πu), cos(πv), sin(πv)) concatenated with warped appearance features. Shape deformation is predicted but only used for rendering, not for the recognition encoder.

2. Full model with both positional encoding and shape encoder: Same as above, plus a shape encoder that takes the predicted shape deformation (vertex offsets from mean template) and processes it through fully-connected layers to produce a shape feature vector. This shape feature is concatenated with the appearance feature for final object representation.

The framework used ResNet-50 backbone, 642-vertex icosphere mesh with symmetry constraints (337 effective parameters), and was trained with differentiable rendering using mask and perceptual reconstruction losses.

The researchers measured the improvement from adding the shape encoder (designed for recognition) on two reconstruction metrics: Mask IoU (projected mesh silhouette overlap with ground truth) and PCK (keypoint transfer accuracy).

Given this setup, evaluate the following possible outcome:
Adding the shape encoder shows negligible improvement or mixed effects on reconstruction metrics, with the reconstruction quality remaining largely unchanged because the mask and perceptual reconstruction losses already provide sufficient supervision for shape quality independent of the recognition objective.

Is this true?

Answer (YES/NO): NO